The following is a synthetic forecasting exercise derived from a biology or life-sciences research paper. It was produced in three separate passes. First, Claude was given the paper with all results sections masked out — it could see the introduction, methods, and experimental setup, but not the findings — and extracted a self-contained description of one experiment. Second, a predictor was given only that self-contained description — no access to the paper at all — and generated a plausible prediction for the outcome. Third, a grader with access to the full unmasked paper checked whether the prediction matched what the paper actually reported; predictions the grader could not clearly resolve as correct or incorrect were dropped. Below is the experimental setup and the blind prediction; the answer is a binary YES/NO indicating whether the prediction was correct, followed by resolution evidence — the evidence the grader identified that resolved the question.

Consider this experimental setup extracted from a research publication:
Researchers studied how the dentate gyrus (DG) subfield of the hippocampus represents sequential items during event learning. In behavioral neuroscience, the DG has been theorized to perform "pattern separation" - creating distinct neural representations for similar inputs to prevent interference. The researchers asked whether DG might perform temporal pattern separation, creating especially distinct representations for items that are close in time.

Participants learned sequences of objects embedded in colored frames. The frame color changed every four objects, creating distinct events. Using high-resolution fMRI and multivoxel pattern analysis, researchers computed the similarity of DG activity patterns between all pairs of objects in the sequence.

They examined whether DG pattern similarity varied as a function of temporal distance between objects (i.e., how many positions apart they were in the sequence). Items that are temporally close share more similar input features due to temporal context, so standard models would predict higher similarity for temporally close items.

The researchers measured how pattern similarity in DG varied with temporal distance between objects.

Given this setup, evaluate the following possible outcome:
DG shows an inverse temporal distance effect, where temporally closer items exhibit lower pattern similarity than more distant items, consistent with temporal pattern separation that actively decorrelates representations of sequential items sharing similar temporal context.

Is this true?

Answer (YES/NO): YES